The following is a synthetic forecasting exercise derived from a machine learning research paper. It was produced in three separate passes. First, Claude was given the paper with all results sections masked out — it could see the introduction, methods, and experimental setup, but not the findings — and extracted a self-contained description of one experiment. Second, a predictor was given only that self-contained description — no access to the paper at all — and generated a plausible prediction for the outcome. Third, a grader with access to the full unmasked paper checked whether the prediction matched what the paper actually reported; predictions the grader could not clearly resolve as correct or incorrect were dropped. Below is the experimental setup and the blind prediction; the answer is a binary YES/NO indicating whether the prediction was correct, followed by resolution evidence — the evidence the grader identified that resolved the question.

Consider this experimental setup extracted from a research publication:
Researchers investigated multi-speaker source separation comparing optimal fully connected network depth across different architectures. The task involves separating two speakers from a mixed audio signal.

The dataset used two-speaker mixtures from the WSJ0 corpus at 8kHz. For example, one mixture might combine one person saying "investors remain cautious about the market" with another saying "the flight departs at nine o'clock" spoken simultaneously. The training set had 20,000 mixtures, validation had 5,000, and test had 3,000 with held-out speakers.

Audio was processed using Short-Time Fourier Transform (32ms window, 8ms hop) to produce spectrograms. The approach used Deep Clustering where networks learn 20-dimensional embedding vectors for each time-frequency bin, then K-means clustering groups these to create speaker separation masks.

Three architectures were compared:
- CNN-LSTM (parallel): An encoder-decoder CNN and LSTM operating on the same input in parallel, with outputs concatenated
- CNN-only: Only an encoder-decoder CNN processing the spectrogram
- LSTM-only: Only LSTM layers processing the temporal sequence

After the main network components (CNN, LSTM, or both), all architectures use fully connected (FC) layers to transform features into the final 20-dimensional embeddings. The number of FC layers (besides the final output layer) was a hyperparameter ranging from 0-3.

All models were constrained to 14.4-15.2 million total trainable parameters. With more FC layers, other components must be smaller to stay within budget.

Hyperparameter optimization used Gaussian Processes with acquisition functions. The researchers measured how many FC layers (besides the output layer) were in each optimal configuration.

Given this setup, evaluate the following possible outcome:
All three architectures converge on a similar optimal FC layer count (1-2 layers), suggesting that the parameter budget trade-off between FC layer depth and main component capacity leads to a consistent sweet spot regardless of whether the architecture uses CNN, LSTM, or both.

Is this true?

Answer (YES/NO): YES